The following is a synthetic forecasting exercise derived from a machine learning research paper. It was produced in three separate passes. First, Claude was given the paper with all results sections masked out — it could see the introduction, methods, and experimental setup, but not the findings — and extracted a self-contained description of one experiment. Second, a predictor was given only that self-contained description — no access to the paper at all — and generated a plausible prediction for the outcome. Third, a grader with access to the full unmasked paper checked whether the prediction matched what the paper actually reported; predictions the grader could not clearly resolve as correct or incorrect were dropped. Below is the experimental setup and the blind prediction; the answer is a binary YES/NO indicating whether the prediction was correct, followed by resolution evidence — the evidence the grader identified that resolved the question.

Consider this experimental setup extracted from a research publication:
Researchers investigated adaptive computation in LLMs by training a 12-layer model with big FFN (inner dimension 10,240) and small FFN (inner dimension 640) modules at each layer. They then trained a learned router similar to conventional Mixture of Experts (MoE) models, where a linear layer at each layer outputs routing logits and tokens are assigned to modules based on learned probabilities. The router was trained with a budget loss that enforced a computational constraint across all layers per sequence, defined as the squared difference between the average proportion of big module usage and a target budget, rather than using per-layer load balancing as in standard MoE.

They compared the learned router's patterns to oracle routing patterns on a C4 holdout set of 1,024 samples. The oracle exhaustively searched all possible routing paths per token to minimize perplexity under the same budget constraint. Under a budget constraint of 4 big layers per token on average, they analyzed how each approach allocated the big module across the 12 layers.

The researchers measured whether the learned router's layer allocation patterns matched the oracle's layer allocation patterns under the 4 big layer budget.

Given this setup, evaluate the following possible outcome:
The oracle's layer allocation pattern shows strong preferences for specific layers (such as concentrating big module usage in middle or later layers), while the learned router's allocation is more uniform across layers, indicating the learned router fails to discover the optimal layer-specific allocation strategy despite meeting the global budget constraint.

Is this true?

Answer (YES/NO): NO